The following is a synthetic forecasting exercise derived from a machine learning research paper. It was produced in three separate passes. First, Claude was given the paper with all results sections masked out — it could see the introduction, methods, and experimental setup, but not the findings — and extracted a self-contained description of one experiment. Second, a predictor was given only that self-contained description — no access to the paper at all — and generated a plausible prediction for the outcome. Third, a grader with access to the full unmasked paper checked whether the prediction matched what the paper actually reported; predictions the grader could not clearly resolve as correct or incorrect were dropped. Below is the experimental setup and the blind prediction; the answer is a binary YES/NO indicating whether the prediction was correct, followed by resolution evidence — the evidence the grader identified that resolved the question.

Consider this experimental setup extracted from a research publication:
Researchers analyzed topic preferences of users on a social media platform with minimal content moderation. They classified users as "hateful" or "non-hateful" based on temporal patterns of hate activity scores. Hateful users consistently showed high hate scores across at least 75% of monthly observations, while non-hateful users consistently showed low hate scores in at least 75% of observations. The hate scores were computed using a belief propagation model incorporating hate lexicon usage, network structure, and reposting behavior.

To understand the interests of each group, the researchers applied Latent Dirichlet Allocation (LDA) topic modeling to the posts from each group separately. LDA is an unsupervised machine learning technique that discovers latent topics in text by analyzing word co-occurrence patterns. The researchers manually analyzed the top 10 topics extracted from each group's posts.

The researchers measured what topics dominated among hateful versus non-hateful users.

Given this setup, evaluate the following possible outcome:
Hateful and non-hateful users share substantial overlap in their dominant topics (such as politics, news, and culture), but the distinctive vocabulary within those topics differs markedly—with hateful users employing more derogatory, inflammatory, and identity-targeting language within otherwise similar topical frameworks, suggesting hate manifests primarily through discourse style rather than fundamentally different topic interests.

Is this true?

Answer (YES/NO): NO